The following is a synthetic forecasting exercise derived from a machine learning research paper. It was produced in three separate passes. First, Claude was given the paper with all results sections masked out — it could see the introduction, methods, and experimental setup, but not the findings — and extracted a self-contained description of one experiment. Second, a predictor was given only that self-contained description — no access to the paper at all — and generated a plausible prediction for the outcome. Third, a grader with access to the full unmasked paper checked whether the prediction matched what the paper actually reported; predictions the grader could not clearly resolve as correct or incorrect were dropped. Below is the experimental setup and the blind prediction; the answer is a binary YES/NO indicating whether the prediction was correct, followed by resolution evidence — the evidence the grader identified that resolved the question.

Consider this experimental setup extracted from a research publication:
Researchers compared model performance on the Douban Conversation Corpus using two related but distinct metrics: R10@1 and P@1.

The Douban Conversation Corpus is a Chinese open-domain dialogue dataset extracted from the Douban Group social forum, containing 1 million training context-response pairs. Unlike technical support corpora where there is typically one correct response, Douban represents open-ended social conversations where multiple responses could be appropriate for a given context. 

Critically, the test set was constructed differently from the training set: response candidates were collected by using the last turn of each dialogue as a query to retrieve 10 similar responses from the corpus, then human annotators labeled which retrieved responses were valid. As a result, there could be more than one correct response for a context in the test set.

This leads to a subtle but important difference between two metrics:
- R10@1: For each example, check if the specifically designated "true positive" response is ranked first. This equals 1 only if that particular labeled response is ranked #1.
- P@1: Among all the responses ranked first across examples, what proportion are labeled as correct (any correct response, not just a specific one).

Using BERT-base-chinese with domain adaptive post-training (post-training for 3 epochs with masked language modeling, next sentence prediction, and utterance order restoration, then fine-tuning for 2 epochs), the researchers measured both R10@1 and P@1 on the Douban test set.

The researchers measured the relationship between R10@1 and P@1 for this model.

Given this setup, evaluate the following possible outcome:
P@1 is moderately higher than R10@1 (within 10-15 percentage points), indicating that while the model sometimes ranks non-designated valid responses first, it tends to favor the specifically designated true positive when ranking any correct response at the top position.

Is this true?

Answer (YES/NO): NO